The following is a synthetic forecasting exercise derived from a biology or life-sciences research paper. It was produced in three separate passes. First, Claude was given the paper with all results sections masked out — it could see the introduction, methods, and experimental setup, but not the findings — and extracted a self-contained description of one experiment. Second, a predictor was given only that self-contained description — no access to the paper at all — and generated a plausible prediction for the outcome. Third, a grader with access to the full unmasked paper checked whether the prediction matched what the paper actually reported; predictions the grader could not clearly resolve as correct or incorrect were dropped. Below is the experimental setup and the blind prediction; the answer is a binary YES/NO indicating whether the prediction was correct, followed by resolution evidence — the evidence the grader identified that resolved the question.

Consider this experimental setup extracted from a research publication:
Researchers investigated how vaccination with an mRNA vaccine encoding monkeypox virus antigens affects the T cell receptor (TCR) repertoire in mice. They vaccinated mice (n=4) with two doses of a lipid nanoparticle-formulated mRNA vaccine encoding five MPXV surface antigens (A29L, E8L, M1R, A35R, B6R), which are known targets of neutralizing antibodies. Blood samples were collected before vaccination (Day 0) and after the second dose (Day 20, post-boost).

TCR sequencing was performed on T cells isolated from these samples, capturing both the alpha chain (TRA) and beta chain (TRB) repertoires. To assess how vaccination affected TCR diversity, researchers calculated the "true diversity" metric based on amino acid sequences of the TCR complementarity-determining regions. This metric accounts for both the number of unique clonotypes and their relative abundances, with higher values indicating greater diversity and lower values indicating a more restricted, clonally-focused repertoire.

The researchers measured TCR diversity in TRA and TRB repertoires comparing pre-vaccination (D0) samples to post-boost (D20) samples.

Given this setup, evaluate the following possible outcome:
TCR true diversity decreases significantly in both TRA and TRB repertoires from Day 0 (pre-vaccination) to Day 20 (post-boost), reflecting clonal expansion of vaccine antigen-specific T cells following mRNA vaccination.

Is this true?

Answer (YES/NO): YES